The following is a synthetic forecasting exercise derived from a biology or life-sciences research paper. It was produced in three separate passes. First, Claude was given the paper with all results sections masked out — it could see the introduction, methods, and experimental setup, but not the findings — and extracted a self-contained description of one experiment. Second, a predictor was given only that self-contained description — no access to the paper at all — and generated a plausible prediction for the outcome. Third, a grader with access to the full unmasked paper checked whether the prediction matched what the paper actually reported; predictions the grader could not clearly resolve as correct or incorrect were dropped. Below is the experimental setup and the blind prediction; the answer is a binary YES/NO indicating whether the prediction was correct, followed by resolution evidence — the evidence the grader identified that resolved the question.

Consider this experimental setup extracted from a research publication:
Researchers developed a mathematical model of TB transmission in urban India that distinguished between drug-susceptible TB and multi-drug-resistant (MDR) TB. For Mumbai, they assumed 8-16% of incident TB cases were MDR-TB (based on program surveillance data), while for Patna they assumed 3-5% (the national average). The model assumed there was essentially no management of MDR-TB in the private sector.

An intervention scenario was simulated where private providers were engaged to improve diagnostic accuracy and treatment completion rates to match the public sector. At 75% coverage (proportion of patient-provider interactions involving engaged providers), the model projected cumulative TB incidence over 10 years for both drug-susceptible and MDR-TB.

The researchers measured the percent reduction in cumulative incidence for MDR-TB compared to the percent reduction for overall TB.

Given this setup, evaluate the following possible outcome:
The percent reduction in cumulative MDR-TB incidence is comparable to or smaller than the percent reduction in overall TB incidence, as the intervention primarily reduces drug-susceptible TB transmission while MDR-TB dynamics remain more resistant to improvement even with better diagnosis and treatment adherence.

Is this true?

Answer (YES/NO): NO